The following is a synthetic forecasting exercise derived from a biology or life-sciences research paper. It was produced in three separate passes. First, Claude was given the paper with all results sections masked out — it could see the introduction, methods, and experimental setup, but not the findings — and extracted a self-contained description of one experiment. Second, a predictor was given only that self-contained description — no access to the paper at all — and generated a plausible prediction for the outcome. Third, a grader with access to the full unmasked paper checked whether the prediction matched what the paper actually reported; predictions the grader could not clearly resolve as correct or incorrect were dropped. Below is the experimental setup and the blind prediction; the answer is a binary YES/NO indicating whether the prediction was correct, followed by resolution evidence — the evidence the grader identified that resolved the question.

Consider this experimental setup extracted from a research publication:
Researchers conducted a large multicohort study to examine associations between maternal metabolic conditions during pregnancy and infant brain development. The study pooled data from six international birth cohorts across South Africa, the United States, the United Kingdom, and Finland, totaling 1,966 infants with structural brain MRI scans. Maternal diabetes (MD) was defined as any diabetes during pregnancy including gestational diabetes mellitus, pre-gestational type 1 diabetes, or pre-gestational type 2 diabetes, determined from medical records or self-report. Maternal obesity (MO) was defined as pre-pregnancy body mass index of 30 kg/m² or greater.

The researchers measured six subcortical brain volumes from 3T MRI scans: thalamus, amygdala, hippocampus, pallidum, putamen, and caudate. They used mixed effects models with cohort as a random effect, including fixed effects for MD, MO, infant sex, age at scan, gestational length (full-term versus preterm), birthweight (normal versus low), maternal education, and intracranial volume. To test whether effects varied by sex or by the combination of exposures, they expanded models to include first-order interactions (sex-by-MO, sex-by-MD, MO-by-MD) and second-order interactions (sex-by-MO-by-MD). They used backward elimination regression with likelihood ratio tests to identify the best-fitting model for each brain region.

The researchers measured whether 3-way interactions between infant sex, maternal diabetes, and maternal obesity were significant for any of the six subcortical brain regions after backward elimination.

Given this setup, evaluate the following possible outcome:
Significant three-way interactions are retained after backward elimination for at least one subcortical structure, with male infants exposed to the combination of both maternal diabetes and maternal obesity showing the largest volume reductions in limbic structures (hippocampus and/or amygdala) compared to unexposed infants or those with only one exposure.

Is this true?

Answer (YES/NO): NO